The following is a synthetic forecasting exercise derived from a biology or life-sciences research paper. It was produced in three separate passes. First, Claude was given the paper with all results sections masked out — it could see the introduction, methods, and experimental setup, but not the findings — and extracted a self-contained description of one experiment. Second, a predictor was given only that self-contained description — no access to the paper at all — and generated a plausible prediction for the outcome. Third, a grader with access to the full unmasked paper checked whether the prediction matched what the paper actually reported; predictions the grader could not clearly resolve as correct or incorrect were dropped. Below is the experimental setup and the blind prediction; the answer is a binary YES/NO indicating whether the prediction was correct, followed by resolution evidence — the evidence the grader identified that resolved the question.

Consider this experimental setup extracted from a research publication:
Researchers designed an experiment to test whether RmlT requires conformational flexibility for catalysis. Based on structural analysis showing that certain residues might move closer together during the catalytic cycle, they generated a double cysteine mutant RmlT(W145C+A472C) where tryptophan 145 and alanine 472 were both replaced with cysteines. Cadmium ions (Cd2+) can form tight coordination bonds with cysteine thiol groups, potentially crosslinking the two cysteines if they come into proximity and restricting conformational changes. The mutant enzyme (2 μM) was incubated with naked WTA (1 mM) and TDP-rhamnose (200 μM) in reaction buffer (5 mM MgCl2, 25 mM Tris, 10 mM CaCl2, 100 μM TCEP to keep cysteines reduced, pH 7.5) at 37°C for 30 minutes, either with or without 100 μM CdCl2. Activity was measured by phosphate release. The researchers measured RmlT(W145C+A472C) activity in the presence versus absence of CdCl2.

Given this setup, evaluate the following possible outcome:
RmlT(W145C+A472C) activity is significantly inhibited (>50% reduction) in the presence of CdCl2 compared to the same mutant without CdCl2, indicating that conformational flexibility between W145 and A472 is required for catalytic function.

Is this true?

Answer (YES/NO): YES